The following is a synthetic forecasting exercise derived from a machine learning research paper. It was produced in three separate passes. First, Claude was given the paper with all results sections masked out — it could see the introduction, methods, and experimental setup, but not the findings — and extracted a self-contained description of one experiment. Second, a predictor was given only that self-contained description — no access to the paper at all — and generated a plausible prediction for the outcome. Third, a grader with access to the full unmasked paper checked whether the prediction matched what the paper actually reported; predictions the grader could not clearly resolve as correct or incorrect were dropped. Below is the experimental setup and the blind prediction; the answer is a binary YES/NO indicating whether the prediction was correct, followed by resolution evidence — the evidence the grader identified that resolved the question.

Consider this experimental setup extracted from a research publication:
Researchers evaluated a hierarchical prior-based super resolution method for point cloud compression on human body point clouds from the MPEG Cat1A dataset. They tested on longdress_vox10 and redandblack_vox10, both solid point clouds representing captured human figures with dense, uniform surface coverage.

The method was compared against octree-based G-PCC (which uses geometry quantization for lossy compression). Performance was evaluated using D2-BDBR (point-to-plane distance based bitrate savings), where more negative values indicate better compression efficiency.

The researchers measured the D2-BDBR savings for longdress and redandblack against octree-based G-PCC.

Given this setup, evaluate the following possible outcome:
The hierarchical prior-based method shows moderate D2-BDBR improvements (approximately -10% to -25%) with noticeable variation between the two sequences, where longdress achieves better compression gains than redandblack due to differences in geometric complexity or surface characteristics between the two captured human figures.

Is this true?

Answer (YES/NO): NO